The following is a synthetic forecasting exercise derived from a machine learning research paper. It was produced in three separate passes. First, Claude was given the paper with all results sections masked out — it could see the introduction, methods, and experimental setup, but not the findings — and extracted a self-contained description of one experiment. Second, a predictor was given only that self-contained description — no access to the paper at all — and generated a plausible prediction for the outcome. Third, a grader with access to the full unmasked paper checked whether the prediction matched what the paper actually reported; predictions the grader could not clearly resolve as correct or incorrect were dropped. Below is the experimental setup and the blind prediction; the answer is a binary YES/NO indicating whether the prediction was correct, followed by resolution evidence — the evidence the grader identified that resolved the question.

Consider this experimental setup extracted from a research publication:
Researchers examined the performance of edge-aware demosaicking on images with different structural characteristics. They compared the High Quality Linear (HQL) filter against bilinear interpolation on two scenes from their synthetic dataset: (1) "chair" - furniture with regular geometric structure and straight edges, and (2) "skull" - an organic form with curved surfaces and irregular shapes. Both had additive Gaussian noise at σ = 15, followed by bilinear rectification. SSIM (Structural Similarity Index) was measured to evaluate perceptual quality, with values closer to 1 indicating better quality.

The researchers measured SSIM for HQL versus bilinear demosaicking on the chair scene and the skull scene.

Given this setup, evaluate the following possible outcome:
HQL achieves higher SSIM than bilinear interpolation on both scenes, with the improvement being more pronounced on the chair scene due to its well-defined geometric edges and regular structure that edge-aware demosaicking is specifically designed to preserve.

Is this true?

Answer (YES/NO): NO